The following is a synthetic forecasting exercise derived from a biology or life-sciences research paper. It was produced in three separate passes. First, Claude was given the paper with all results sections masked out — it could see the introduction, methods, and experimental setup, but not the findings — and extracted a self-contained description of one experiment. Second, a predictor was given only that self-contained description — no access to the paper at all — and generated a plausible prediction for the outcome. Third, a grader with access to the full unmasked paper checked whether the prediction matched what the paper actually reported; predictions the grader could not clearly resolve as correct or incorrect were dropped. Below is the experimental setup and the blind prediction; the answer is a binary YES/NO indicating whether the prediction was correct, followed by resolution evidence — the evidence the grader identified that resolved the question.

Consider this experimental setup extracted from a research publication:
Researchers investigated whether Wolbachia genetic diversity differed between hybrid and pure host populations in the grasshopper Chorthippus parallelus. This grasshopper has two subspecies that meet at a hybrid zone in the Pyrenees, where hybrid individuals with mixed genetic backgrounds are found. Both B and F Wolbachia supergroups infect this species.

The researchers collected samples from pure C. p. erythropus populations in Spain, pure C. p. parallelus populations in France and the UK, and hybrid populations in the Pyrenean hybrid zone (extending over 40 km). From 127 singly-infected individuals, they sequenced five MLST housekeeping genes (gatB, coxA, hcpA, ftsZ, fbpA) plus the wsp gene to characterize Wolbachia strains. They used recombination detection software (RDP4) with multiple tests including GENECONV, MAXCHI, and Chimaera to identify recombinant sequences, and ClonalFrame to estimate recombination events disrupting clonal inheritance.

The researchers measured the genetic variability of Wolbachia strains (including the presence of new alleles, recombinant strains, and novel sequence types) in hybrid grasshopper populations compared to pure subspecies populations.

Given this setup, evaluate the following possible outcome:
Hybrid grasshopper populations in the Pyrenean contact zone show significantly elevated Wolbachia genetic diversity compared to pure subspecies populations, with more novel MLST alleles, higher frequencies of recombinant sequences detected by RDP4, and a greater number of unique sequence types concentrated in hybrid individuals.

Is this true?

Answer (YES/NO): YES